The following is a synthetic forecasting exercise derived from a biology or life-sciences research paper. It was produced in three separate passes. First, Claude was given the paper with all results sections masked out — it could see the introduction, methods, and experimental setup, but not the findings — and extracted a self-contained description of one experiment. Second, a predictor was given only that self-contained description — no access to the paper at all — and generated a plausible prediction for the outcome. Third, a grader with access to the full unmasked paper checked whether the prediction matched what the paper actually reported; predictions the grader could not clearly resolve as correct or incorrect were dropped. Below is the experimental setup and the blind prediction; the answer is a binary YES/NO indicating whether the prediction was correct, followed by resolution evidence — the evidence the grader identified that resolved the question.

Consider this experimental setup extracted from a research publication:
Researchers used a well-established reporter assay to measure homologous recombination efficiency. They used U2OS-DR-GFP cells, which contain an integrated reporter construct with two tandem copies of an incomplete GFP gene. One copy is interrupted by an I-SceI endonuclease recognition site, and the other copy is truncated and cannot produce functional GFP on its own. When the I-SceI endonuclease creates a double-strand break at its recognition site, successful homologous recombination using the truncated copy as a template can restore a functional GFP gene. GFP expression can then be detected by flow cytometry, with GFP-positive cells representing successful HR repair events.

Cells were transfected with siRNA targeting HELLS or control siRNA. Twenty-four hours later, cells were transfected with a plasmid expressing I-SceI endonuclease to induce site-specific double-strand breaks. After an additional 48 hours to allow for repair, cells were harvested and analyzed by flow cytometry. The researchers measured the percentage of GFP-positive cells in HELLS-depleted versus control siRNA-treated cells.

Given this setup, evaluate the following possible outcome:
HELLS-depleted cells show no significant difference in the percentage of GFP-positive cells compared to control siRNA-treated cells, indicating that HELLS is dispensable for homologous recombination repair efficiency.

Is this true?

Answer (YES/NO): YES